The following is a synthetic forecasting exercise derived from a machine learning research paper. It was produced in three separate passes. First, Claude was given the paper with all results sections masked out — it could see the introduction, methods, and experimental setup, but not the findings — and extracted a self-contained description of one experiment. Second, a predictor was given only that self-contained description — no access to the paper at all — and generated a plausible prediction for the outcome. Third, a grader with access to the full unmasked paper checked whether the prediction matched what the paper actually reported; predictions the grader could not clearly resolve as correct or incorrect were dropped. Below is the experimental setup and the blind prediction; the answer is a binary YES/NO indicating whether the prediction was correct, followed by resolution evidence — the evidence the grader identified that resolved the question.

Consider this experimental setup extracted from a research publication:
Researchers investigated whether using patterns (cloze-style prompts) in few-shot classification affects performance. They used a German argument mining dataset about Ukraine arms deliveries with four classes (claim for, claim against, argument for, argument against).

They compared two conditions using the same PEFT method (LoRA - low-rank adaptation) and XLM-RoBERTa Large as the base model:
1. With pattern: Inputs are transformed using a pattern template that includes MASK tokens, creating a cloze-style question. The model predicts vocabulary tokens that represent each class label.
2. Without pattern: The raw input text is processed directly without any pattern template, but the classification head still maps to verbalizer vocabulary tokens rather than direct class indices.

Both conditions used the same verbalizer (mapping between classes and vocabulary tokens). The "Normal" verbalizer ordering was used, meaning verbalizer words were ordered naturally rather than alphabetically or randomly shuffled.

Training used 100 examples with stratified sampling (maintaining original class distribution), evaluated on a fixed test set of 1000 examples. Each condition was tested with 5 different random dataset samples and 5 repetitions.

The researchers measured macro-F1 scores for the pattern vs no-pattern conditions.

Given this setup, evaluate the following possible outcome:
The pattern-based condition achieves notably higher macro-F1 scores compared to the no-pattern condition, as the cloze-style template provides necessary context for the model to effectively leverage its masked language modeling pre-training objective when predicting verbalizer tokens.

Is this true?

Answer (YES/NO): YES